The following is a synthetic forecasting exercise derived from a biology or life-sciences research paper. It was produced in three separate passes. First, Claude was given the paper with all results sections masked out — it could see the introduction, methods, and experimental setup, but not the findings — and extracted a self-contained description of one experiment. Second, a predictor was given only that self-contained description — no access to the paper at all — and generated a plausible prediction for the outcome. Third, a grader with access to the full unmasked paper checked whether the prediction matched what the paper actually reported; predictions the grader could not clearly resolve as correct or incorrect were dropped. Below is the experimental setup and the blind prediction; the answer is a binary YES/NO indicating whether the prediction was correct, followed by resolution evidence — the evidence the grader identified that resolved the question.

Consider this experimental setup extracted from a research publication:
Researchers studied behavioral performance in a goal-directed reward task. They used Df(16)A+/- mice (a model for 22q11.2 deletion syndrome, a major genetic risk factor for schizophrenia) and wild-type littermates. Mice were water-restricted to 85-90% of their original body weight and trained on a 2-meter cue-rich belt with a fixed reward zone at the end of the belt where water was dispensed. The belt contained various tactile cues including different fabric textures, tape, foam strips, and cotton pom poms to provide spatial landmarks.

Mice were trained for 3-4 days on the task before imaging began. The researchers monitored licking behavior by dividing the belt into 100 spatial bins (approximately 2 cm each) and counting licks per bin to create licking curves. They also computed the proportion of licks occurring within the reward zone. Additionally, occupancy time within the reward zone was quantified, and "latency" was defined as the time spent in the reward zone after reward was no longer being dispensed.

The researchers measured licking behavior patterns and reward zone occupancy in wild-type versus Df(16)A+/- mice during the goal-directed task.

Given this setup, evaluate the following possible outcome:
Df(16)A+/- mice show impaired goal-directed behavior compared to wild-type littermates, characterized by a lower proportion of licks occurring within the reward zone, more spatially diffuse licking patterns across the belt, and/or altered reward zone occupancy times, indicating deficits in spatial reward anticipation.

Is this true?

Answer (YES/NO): NO